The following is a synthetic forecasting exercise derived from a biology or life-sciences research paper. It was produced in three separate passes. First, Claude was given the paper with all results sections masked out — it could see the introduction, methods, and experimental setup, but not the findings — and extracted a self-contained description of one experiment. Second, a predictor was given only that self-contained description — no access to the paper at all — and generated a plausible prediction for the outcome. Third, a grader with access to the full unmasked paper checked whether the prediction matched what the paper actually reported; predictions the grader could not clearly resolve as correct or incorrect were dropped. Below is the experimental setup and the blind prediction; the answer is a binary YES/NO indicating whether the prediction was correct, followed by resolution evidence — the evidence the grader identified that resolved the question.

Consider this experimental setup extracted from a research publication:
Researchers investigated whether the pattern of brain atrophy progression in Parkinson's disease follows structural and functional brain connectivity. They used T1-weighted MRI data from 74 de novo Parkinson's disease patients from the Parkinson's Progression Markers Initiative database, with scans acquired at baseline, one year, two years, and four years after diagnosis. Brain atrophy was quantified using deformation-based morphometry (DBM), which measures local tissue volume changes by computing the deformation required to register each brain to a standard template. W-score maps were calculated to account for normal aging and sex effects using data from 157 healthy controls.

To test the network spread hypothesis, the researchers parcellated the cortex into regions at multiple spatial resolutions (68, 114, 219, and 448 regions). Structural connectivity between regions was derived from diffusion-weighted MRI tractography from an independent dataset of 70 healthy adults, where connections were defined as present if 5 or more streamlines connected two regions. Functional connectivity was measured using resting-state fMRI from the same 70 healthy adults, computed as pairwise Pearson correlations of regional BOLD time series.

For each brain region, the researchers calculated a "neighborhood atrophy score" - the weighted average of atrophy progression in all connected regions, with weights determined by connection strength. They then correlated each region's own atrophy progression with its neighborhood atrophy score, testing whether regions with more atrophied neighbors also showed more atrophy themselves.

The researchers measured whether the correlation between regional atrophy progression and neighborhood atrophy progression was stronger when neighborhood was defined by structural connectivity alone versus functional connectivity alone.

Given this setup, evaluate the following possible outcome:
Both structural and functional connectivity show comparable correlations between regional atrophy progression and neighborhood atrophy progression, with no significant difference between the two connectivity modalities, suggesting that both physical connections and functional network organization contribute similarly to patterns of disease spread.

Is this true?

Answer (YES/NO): YES